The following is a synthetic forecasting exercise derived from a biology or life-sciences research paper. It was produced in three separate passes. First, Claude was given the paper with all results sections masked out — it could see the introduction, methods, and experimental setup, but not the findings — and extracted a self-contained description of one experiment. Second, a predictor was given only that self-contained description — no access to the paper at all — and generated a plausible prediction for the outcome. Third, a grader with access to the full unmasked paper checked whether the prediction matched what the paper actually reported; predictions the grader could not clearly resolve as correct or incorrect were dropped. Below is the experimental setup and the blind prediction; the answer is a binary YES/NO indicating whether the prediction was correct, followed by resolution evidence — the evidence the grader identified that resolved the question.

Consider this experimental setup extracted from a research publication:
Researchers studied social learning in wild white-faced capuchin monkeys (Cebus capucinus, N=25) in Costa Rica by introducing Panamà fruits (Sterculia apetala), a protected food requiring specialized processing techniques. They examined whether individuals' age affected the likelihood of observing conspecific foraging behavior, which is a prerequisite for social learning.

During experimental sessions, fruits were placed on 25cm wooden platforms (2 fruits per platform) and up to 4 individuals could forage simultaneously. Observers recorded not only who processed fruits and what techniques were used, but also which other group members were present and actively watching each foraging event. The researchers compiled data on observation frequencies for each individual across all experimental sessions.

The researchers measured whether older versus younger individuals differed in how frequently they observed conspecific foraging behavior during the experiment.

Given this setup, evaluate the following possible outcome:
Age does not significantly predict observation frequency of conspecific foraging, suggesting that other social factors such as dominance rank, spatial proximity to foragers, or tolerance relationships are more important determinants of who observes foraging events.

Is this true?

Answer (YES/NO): NO